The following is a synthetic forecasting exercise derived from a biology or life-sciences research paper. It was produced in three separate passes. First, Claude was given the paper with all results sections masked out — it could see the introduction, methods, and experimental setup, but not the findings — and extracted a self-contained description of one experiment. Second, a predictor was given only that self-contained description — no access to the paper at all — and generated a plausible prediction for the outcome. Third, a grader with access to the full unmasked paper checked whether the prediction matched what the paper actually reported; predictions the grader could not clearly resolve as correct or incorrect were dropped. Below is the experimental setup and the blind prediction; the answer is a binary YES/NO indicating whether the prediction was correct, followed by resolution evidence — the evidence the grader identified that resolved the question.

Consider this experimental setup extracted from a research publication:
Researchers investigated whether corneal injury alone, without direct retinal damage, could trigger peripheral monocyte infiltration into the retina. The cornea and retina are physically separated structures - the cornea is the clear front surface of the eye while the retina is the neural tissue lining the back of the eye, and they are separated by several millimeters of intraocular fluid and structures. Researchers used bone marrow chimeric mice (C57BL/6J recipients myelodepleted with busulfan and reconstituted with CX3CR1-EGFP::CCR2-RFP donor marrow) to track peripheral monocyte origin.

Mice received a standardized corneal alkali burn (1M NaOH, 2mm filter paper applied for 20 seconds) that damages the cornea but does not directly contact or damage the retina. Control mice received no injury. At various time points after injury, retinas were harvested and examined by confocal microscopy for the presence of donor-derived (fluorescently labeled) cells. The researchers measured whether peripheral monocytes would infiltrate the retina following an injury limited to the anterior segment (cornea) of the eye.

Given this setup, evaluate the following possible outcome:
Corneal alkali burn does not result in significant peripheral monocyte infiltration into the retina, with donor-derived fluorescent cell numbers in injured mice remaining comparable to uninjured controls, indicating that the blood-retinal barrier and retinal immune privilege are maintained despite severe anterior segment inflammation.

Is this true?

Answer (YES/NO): NO